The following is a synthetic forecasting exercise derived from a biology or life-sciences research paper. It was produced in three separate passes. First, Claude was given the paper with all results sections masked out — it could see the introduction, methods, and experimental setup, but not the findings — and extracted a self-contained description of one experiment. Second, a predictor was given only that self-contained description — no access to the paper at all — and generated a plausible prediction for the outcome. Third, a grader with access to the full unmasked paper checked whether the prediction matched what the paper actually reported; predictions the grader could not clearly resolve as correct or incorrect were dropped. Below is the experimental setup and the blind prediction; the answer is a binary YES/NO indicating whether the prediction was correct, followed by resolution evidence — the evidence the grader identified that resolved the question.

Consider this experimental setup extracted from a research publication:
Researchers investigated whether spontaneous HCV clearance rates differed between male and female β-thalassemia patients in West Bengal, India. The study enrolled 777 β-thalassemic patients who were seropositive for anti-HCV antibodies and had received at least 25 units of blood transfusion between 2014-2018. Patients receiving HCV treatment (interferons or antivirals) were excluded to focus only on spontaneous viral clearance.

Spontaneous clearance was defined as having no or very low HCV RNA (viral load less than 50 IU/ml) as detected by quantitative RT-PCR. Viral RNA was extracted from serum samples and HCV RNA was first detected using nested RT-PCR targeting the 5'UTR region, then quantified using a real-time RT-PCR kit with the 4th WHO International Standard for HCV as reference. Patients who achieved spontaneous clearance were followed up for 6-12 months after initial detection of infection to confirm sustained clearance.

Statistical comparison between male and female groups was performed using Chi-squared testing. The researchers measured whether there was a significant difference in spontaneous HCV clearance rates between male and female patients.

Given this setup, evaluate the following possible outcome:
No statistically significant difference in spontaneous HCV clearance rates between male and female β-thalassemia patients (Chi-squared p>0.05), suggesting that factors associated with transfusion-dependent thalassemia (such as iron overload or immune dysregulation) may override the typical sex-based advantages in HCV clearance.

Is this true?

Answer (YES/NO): NO